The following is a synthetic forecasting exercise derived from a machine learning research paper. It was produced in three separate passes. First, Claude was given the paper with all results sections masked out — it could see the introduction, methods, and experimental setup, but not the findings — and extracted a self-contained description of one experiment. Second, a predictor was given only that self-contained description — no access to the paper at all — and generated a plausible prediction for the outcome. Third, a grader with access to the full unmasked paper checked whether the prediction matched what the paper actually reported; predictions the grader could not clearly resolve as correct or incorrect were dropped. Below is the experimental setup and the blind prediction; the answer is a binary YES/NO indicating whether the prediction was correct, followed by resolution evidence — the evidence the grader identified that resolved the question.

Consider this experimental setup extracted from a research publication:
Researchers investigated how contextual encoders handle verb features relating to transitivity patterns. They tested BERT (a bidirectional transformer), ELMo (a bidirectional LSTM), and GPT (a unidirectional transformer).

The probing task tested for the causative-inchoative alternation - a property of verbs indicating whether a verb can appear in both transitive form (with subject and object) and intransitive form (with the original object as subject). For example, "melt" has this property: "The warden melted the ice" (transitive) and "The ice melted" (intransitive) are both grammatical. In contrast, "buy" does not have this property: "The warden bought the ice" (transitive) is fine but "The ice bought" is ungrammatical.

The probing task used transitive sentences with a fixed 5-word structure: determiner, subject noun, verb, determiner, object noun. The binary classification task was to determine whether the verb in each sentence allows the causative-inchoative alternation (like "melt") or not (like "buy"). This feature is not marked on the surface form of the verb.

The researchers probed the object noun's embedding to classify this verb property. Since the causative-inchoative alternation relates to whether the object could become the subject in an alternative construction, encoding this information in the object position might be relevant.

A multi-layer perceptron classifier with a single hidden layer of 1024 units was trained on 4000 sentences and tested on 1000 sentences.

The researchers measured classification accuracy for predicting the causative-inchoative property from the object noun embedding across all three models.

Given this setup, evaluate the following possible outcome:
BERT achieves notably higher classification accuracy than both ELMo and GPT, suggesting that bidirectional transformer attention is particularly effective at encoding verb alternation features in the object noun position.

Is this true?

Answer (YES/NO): NO